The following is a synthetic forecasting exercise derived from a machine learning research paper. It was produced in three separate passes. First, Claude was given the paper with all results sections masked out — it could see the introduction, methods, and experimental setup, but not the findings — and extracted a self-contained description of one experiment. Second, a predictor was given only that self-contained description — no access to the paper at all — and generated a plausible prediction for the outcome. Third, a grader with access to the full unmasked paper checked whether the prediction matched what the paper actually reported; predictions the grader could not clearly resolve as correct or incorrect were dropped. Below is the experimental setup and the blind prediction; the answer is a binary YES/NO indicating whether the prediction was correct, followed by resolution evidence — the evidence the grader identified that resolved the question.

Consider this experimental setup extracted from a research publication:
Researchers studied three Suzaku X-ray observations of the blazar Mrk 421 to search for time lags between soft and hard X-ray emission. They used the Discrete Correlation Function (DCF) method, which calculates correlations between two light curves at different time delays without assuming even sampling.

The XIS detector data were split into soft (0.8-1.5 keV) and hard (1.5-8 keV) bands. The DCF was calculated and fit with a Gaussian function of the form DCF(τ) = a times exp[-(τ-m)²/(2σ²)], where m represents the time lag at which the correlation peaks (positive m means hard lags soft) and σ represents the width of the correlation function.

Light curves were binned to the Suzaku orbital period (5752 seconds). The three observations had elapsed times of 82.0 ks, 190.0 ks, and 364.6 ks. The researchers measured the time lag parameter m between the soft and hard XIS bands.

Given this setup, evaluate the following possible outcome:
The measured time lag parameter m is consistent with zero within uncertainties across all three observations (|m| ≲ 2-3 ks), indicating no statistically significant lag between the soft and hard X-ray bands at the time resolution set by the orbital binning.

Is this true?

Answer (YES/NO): YES